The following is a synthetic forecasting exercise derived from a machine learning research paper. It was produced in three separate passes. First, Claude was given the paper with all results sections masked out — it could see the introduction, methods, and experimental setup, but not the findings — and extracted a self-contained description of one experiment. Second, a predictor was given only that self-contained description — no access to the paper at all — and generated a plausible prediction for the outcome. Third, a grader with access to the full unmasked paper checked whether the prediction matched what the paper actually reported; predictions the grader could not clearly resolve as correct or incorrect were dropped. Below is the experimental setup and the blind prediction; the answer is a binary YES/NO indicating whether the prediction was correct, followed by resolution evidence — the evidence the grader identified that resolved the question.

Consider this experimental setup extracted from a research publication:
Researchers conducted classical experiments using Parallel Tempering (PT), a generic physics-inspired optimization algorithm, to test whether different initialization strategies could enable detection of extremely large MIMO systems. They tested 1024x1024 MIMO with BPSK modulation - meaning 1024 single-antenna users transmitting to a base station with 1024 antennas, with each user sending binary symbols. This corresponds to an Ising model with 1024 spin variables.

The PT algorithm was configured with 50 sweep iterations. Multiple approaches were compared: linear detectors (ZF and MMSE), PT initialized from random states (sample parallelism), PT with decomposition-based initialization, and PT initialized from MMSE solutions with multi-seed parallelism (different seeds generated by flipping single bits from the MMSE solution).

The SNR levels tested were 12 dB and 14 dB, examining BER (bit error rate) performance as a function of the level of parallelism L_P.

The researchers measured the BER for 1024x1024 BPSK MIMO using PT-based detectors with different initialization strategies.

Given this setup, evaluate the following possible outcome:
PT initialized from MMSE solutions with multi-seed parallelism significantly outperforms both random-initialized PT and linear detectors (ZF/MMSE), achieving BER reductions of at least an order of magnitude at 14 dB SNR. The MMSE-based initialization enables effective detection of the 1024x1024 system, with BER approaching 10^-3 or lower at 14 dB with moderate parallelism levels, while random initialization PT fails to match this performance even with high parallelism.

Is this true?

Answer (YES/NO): YES